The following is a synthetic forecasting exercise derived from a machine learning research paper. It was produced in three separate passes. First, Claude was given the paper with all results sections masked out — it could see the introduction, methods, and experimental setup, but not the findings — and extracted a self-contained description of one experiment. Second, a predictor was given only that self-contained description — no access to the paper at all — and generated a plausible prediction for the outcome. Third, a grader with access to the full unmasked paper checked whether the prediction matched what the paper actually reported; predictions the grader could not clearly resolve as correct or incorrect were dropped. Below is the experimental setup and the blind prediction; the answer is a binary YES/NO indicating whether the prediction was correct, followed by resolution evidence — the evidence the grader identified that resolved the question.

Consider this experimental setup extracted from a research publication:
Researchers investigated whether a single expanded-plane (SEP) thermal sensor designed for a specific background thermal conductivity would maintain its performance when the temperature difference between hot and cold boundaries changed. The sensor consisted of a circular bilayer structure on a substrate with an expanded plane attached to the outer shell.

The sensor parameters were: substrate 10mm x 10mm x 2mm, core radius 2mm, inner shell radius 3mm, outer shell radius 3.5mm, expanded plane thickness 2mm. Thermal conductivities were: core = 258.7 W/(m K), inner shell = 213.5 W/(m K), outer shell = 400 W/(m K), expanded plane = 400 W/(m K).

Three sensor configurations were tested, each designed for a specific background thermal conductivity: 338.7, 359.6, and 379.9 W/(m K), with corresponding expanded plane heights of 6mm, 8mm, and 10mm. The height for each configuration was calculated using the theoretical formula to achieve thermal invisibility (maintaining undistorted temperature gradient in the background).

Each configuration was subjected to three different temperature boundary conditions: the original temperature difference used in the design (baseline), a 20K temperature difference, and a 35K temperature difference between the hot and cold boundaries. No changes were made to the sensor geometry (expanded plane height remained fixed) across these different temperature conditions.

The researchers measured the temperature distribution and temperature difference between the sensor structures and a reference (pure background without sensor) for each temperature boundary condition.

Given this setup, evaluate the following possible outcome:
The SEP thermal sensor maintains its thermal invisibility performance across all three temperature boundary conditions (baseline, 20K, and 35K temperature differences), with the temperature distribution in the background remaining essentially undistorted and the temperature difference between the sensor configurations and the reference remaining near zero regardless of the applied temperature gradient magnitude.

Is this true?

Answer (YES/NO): YES